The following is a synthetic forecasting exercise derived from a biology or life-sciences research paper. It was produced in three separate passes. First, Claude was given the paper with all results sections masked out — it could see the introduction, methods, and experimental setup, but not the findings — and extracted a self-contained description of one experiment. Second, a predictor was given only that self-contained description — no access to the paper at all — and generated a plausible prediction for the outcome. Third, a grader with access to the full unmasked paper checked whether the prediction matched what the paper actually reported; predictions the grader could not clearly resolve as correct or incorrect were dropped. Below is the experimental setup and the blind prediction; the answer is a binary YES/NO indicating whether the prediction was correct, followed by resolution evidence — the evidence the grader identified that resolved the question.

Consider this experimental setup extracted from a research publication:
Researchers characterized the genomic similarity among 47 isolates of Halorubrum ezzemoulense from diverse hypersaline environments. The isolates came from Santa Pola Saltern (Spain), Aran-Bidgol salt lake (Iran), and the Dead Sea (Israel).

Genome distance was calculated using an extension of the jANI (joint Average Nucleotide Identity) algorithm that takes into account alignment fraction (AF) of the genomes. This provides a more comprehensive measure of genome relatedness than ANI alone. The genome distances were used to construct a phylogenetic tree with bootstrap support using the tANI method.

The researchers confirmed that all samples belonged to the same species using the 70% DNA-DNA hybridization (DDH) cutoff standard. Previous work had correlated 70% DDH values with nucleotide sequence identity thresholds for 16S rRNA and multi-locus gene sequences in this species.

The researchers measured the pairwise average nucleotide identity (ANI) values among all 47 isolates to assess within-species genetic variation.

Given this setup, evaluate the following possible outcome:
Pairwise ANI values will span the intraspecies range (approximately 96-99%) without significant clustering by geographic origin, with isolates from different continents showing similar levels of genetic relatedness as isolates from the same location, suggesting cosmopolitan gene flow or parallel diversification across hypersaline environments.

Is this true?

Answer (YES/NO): NO